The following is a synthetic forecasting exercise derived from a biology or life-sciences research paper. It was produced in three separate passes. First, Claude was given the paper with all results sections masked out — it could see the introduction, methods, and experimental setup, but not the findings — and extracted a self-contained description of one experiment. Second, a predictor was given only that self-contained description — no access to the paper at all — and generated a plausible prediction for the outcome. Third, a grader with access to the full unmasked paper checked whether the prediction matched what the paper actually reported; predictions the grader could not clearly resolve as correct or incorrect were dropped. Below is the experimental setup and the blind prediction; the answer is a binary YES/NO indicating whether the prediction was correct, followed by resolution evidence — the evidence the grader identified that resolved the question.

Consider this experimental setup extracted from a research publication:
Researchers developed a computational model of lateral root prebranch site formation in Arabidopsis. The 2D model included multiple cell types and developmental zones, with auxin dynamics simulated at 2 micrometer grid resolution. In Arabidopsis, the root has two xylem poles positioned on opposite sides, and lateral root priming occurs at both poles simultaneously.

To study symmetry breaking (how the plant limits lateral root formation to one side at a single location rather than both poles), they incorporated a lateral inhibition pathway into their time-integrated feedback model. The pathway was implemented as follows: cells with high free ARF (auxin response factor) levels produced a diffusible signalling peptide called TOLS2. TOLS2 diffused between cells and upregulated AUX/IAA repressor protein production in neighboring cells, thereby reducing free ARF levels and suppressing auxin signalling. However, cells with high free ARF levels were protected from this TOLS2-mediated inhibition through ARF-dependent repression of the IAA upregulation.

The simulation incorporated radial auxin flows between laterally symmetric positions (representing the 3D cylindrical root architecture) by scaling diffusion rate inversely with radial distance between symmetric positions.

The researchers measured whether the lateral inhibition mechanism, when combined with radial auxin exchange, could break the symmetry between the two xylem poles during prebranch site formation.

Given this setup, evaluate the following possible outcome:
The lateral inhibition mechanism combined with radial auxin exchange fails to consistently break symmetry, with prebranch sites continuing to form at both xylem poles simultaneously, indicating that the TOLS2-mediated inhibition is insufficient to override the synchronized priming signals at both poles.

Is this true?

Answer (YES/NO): NO